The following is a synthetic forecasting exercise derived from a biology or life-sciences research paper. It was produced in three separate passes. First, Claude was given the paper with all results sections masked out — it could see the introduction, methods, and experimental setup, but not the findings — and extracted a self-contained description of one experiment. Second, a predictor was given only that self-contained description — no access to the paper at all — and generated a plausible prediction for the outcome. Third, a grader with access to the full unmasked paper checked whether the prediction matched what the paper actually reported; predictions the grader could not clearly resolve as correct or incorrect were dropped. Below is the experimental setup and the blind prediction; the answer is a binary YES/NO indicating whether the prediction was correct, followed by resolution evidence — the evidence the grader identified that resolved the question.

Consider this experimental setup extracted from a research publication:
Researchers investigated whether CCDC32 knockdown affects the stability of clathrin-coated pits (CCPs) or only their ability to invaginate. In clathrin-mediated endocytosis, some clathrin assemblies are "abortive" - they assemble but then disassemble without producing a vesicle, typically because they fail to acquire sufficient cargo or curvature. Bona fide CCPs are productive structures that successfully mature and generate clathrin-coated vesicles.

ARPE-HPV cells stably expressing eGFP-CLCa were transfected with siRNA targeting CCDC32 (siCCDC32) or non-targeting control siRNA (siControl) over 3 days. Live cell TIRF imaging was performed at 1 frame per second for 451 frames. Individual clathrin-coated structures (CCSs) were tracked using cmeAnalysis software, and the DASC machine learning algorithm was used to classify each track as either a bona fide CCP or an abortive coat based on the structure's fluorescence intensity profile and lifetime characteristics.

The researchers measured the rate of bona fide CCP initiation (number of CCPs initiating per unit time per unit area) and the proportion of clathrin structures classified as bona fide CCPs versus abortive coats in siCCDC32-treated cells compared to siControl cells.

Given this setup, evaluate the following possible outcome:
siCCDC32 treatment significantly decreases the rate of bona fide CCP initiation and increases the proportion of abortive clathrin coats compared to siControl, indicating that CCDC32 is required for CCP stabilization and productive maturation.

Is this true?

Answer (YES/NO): YES